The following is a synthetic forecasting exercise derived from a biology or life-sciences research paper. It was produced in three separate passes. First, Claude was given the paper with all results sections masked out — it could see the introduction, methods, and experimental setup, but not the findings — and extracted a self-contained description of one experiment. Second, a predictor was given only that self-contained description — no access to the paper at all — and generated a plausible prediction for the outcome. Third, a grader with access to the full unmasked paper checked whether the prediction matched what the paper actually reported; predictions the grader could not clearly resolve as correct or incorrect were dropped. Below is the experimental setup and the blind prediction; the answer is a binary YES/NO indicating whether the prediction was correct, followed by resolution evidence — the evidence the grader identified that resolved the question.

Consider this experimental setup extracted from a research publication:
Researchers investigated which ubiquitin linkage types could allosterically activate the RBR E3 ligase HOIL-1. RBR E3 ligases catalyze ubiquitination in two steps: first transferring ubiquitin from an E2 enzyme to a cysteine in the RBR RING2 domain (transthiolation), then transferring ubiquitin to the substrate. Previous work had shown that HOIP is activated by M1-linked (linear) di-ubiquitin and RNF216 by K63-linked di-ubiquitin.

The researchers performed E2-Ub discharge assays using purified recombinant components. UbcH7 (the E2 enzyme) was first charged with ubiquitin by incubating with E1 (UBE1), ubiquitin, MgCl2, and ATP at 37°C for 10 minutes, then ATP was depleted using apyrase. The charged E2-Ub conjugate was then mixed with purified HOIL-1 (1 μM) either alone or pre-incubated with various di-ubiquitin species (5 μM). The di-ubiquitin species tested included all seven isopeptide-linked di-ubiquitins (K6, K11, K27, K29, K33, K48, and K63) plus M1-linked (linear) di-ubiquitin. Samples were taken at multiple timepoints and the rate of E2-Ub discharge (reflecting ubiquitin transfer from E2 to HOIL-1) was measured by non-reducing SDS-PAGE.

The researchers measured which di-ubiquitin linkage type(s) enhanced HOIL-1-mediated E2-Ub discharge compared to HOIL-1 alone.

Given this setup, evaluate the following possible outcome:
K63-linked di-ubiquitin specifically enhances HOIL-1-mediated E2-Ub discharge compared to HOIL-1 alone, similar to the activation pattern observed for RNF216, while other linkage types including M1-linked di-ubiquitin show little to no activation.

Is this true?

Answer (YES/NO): NO